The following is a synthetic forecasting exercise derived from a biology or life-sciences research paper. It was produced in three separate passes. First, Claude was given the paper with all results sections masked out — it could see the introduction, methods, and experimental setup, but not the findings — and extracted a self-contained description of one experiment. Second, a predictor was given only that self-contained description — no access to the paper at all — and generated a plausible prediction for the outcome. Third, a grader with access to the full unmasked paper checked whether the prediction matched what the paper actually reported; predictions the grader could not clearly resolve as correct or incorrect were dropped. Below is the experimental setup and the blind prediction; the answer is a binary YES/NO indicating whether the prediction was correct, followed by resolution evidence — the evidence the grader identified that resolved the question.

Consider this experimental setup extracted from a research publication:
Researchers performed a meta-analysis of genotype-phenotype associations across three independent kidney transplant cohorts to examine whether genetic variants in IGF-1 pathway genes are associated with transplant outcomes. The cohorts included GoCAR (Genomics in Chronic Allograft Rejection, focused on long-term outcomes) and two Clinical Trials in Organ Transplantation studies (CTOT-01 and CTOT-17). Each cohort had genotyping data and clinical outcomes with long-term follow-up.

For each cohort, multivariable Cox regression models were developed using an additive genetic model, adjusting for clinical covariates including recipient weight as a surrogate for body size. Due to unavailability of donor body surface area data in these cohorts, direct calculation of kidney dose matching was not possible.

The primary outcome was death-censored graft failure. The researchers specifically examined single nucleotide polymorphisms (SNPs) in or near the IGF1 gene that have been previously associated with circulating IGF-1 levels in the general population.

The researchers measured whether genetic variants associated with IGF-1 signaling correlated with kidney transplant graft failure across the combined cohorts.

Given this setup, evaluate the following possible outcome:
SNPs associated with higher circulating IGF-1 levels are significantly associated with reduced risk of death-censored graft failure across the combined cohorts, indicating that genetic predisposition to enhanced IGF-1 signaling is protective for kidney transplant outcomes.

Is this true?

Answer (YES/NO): NO